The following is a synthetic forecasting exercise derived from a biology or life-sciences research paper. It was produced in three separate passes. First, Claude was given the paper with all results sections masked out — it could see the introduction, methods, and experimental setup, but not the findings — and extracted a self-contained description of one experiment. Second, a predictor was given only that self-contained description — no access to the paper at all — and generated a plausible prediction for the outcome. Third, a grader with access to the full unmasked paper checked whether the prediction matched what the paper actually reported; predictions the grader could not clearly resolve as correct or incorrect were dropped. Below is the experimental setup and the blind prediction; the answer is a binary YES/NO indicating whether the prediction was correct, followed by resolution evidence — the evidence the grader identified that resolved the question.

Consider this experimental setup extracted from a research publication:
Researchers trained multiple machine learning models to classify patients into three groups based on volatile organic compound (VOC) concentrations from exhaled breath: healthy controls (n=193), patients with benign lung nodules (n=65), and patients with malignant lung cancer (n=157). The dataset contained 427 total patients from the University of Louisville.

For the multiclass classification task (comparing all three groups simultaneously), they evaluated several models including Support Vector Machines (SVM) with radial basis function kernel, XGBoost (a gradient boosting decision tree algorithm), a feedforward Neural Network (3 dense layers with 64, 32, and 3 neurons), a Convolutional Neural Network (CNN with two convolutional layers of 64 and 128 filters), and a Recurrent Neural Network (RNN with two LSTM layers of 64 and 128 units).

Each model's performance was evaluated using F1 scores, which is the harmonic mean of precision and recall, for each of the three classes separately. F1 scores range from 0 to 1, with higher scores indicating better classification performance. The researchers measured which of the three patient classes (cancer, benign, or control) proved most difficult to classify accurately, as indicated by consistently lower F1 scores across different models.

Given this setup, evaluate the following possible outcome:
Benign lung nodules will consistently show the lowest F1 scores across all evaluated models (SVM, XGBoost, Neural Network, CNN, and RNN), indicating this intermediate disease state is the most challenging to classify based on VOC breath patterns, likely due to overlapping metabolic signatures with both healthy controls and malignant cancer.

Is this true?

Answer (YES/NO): YES